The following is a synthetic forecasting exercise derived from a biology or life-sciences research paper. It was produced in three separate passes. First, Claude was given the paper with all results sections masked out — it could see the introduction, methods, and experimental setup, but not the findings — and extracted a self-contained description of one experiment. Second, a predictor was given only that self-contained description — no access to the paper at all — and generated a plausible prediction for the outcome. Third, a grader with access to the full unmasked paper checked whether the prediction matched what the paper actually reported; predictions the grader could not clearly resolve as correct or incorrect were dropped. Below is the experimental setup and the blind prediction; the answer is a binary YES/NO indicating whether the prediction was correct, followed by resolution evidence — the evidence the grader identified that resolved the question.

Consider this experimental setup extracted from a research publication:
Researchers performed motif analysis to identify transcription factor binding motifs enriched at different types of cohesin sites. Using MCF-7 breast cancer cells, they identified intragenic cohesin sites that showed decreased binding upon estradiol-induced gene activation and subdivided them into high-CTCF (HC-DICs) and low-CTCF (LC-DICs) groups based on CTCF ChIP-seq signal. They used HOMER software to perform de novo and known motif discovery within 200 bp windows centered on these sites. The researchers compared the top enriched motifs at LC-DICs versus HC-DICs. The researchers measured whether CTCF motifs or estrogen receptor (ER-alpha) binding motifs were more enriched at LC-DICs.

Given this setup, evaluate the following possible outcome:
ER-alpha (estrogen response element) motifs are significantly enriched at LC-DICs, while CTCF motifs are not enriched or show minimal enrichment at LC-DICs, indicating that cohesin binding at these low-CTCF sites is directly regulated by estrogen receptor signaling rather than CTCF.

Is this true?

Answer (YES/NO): NO